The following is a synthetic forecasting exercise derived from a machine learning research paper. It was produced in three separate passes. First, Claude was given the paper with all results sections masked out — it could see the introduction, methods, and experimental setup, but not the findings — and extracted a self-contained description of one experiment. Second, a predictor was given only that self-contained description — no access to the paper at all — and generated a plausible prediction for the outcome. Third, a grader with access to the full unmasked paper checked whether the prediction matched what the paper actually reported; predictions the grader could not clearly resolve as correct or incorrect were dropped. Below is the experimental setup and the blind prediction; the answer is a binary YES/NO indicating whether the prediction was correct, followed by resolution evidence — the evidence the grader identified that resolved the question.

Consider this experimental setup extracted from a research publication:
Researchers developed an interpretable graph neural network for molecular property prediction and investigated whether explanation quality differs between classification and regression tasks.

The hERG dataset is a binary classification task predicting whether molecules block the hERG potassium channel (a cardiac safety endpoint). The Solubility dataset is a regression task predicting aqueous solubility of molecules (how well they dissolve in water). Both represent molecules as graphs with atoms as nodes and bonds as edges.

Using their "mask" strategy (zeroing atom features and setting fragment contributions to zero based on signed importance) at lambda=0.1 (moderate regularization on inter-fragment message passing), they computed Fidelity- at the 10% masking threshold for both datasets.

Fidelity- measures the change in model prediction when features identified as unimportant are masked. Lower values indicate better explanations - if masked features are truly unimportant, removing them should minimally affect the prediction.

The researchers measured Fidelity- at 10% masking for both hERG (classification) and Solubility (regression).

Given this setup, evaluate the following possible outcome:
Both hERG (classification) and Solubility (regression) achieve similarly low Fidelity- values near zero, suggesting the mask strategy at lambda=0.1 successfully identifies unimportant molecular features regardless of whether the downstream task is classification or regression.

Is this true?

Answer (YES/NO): NO